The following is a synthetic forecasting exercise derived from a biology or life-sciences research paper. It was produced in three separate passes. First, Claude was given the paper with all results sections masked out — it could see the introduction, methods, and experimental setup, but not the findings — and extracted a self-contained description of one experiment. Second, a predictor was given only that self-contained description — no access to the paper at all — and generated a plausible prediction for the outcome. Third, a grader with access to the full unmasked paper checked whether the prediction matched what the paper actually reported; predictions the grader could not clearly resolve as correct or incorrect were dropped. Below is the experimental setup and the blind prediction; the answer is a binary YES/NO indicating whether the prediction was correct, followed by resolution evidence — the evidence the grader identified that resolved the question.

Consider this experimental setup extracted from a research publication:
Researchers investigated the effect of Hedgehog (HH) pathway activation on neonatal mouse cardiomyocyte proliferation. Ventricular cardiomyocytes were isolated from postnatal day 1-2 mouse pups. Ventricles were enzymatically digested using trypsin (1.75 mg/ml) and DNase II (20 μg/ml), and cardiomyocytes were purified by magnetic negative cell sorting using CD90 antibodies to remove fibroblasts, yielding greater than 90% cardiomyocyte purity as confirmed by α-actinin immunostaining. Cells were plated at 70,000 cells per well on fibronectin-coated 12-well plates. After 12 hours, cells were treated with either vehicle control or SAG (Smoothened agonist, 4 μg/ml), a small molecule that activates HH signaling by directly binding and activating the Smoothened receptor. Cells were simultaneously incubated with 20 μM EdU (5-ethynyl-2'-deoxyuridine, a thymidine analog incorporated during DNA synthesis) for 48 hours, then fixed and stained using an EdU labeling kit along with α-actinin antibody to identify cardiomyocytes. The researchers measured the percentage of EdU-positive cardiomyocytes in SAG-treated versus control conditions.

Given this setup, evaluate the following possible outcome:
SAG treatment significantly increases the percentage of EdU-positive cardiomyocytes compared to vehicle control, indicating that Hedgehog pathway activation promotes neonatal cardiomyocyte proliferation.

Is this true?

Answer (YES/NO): YES